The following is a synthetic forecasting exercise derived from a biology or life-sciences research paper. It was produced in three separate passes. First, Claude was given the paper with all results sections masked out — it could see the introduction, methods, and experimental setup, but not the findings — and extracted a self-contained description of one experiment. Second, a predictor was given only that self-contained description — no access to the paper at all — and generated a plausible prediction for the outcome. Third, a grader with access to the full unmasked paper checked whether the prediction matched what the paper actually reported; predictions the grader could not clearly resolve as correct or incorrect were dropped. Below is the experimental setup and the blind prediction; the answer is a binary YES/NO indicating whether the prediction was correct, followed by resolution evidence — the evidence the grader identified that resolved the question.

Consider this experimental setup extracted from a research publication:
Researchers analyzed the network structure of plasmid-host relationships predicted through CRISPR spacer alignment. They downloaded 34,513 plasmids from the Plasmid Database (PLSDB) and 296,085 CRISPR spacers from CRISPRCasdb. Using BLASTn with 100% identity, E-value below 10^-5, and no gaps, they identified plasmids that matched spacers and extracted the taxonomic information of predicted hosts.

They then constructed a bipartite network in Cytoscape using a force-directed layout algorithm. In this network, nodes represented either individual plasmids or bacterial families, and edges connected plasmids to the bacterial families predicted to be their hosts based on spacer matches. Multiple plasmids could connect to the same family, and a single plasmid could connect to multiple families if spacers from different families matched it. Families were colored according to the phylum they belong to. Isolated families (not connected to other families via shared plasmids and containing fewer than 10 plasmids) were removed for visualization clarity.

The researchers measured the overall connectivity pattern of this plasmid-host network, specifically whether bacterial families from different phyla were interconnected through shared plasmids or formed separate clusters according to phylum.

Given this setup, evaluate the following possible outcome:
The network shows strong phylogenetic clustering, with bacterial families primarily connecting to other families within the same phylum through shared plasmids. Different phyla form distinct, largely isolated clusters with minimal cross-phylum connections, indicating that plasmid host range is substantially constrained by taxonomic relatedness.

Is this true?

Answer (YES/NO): YES